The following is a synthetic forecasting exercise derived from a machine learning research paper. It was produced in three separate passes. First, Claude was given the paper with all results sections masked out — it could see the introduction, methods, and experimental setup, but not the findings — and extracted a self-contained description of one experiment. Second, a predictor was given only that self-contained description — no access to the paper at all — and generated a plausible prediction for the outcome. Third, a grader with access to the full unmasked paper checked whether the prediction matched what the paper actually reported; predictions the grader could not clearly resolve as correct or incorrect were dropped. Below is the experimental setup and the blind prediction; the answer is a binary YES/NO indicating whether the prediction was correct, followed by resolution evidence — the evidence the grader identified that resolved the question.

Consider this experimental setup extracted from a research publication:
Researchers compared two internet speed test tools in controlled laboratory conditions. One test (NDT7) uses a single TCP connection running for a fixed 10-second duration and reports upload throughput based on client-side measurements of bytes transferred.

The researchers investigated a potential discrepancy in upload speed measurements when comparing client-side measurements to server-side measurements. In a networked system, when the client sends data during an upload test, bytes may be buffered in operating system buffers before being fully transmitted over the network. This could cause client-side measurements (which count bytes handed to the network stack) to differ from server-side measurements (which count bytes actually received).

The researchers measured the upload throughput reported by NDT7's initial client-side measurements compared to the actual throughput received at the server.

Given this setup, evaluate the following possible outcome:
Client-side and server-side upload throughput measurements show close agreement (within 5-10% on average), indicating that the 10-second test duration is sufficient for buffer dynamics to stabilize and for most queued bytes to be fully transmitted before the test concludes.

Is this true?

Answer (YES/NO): NO